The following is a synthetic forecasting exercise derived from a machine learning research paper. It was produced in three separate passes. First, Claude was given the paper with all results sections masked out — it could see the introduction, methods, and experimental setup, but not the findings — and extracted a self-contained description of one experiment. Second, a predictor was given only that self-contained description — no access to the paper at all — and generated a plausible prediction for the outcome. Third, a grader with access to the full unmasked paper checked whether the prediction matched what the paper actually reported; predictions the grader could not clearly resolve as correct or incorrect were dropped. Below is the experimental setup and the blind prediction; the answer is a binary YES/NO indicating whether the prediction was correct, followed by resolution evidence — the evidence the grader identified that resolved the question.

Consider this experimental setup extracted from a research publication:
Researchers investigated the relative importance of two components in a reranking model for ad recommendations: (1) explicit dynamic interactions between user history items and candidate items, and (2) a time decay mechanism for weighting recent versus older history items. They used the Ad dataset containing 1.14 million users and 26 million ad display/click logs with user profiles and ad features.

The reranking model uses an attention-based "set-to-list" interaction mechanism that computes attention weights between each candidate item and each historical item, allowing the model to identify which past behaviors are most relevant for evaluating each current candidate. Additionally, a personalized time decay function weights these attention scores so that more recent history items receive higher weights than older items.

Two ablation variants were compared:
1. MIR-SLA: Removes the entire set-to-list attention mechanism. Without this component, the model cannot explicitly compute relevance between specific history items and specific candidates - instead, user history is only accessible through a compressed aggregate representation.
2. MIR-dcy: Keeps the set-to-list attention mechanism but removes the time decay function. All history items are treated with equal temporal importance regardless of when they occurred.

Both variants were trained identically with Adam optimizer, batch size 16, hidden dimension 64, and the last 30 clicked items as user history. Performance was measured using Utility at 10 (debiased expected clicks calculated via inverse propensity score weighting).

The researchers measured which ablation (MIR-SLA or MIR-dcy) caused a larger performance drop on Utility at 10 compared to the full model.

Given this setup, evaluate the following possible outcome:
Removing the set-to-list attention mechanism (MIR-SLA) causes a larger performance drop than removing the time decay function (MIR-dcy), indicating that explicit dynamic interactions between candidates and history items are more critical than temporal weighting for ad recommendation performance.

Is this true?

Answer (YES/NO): YES